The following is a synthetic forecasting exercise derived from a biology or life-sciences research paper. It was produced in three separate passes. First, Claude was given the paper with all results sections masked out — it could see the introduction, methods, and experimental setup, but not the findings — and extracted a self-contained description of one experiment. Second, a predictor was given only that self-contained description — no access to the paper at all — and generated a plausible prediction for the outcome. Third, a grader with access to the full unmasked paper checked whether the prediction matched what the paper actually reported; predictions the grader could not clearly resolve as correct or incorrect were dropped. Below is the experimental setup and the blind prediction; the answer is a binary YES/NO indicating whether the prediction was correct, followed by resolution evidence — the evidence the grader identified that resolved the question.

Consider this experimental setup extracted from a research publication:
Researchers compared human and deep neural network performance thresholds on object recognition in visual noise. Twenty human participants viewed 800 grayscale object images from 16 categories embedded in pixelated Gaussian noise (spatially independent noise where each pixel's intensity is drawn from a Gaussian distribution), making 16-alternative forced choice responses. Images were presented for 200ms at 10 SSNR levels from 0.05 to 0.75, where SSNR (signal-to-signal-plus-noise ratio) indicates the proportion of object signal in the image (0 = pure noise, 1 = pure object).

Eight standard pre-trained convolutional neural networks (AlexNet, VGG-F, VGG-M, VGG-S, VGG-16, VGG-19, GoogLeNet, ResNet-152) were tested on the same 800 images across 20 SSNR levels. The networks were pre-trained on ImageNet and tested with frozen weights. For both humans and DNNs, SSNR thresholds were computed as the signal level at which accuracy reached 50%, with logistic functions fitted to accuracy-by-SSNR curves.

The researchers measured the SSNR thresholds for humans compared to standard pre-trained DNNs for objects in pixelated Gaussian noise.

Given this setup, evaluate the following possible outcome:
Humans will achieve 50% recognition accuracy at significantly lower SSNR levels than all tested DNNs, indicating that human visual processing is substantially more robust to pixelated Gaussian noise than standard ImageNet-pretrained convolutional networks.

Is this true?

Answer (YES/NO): YES